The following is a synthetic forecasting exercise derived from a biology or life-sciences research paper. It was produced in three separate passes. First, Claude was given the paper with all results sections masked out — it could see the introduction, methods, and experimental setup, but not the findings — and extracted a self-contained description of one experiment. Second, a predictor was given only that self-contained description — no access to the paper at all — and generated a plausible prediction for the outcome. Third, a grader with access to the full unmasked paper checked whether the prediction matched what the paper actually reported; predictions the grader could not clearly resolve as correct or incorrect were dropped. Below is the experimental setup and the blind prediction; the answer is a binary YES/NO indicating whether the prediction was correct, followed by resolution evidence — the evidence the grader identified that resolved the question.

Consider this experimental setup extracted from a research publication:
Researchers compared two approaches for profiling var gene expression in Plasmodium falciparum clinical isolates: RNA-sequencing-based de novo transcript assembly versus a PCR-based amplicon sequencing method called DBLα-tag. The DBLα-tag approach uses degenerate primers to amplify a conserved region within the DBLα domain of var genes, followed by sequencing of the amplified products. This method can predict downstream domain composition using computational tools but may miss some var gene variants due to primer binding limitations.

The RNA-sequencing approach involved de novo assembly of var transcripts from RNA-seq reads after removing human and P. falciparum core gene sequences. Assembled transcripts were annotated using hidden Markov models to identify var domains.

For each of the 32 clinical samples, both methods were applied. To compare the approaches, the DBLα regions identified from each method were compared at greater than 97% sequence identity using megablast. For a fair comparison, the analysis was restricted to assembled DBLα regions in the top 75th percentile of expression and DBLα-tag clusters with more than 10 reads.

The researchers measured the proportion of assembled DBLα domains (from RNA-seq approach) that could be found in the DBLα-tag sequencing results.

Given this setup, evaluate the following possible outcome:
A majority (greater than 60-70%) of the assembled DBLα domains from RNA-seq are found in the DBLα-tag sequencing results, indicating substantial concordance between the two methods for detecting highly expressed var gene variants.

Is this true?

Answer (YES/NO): YES